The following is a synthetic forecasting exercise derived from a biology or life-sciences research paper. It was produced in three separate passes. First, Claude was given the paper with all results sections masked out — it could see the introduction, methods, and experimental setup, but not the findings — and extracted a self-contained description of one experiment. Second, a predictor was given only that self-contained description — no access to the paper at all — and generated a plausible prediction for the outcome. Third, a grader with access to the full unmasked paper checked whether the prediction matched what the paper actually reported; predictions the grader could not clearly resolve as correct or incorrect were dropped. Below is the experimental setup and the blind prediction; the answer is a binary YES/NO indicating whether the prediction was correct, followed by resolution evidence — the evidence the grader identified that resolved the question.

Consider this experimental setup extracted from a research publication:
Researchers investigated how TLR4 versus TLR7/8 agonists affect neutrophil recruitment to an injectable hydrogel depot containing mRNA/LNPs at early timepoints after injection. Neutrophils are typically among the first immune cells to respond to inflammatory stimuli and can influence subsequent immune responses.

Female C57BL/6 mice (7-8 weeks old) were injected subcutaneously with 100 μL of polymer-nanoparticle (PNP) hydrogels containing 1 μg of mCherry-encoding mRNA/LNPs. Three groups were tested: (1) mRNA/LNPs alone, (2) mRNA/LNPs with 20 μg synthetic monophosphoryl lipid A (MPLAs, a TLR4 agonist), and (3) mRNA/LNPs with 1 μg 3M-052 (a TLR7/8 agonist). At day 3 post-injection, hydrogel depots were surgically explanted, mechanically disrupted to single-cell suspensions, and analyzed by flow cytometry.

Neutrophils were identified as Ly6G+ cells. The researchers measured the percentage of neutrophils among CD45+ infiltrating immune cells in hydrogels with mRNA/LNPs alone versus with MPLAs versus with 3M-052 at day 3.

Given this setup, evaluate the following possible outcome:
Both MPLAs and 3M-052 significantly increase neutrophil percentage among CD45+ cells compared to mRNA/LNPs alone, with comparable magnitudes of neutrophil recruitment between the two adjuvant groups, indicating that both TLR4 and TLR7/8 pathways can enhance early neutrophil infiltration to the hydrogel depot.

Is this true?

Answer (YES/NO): NO